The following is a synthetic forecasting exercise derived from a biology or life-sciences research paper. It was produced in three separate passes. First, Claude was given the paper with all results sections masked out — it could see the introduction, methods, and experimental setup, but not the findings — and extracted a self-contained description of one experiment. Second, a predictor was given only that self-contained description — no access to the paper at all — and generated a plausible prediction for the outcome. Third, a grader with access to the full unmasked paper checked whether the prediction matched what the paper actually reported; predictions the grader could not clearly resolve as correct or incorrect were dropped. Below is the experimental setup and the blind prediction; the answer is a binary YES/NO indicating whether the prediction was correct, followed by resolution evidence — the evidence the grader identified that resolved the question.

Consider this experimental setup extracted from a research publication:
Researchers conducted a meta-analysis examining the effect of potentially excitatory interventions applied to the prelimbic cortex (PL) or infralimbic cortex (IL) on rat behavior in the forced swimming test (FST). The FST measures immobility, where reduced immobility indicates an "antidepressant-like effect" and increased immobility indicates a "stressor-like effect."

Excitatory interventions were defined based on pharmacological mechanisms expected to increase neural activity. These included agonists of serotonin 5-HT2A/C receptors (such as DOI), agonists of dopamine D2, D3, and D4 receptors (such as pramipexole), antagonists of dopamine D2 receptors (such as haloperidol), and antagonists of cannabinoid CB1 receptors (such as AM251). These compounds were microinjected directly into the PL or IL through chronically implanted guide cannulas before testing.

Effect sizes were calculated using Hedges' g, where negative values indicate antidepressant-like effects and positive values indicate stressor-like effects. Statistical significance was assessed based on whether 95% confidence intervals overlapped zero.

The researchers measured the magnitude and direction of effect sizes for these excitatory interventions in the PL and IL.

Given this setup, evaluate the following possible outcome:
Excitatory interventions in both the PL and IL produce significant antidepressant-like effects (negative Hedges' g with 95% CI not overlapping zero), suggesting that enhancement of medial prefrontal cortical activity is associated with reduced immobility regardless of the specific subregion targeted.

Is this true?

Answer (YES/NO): NO